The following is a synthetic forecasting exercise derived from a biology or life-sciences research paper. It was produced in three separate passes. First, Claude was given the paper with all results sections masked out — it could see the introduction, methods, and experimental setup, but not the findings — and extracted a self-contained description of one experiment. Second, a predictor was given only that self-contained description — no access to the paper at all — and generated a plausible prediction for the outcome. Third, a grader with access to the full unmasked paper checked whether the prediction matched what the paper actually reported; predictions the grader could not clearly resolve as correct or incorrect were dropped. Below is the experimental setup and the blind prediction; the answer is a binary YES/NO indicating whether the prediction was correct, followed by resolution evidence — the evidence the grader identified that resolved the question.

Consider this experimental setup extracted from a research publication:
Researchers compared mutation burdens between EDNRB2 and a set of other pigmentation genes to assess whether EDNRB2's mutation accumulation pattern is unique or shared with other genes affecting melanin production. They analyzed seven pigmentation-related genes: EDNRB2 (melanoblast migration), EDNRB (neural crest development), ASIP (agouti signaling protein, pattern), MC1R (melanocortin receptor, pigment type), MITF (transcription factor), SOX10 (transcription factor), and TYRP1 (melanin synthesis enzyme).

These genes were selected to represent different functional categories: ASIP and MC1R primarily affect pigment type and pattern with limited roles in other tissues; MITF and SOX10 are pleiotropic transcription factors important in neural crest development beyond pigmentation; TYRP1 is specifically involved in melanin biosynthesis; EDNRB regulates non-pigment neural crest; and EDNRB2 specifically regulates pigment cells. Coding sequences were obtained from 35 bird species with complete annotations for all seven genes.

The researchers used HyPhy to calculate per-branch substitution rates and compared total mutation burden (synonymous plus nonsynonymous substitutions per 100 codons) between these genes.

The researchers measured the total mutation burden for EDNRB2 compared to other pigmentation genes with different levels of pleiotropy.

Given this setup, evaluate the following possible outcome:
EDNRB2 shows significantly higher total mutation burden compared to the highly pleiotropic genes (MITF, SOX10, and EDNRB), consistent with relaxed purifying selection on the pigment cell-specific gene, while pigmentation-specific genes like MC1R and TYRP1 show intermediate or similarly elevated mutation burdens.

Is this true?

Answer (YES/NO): NO